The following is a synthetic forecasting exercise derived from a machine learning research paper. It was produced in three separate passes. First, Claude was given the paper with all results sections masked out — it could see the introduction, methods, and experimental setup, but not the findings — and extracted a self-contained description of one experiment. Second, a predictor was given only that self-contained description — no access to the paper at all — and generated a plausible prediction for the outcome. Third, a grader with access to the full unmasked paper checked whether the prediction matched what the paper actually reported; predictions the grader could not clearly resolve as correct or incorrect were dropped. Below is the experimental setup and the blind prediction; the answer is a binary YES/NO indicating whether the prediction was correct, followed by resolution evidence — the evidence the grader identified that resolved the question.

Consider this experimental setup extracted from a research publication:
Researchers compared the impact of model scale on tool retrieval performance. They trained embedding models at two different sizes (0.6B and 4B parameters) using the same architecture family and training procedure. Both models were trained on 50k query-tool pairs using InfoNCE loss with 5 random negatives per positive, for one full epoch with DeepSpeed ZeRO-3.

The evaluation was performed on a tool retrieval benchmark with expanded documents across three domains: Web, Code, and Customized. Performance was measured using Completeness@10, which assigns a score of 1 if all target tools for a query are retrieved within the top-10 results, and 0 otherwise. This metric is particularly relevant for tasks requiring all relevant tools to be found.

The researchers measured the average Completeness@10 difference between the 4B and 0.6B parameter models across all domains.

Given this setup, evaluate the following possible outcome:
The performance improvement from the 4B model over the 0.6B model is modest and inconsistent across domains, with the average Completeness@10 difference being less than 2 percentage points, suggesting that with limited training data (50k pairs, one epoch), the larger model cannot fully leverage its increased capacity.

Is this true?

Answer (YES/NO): NO